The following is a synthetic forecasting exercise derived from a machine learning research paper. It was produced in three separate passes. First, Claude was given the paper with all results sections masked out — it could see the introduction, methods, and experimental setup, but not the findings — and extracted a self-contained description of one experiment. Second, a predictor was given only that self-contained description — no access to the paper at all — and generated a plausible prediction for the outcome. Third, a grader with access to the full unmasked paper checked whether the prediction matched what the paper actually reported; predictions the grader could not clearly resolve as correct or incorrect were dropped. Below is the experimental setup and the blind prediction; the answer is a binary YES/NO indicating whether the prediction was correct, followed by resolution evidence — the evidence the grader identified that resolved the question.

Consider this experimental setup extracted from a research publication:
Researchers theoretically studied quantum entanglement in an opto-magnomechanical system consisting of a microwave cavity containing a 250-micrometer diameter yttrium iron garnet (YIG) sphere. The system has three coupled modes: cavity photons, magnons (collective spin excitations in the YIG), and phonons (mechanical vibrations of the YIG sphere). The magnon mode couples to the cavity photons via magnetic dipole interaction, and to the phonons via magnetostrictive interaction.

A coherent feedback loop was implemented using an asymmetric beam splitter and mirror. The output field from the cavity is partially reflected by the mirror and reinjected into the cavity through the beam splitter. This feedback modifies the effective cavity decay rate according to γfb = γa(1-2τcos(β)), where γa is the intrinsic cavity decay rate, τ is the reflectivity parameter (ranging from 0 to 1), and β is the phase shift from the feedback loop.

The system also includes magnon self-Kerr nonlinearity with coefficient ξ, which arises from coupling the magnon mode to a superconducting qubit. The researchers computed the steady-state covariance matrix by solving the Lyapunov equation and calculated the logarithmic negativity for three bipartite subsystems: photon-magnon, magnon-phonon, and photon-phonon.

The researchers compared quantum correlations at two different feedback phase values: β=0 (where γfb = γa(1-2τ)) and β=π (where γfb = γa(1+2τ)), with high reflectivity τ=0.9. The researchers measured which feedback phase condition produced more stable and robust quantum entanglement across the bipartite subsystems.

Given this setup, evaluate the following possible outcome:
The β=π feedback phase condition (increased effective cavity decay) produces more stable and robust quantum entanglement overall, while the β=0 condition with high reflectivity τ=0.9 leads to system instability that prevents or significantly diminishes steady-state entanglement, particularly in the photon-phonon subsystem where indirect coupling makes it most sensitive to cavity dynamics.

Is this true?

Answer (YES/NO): YES